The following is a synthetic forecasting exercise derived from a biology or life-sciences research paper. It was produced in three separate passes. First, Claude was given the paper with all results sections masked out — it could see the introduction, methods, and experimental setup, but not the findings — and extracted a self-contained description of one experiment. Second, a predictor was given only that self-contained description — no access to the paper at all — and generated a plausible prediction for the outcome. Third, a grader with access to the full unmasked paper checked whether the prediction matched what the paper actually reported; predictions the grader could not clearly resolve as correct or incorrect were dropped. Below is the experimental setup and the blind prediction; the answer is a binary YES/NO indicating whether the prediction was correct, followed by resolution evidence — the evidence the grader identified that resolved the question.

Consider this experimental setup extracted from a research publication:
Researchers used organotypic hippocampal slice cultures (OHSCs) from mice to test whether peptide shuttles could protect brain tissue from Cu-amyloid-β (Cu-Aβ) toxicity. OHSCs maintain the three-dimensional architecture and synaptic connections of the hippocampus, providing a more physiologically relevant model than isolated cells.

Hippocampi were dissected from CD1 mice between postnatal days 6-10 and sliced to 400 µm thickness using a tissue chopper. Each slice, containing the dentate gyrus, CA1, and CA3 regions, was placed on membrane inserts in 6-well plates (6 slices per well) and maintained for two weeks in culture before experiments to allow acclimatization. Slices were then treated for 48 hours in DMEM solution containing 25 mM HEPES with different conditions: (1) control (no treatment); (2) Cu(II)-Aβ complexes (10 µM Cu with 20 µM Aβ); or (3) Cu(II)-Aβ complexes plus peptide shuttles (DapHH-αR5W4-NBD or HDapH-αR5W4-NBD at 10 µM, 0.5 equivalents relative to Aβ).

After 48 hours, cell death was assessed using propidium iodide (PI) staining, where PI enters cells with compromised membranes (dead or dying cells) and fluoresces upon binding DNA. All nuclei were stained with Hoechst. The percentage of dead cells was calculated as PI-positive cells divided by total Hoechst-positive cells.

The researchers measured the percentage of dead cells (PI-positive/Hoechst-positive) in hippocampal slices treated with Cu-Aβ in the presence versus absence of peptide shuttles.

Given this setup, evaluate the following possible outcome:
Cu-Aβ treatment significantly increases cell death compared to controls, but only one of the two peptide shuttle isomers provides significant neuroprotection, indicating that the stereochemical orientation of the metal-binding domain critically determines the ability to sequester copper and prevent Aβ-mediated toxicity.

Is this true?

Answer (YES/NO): NO